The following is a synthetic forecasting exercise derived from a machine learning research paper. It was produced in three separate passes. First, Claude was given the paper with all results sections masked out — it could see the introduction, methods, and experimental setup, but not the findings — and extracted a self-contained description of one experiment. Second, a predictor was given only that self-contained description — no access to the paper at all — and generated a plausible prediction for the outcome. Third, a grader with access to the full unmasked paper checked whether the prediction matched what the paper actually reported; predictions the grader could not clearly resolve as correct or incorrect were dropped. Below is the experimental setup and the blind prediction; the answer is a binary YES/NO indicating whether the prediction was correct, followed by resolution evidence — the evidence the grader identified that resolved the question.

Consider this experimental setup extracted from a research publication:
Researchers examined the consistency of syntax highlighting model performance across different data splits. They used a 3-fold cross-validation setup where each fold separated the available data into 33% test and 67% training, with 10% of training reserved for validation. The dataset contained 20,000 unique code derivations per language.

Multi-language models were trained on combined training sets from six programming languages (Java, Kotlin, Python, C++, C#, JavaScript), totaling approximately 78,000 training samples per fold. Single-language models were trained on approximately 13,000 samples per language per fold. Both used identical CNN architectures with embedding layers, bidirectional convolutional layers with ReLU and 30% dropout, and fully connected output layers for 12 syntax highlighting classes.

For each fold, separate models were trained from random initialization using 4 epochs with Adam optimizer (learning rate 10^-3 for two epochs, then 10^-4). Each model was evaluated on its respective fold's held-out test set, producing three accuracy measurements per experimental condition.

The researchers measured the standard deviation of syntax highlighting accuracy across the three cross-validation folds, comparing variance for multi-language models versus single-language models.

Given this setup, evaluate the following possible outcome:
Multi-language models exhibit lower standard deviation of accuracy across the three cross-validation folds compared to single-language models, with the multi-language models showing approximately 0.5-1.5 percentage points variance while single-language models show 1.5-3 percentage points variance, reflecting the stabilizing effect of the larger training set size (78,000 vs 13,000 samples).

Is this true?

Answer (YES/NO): NO